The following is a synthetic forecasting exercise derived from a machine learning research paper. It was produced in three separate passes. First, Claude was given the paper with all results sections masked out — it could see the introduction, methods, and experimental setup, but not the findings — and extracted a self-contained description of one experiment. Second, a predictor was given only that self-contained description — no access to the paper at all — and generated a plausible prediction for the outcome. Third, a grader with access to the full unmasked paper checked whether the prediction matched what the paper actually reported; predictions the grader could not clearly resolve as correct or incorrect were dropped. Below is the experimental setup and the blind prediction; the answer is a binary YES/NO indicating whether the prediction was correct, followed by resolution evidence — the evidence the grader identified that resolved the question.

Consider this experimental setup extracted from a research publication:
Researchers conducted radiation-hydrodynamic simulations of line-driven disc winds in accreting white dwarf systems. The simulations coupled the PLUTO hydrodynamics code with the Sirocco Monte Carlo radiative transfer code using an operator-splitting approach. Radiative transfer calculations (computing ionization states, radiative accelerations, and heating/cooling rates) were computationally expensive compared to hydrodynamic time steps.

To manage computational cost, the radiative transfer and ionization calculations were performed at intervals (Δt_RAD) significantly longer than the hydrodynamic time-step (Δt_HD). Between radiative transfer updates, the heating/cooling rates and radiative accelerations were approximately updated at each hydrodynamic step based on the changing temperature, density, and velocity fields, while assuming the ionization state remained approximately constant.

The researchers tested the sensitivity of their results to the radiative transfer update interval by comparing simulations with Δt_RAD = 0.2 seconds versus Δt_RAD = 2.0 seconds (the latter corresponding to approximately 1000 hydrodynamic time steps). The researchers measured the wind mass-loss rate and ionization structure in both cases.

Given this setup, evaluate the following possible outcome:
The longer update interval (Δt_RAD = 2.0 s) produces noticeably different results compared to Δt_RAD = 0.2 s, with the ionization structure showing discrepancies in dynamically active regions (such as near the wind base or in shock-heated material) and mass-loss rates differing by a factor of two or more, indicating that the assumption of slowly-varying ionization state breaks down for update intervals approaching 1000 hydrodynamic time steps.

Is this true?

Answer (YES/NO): NO